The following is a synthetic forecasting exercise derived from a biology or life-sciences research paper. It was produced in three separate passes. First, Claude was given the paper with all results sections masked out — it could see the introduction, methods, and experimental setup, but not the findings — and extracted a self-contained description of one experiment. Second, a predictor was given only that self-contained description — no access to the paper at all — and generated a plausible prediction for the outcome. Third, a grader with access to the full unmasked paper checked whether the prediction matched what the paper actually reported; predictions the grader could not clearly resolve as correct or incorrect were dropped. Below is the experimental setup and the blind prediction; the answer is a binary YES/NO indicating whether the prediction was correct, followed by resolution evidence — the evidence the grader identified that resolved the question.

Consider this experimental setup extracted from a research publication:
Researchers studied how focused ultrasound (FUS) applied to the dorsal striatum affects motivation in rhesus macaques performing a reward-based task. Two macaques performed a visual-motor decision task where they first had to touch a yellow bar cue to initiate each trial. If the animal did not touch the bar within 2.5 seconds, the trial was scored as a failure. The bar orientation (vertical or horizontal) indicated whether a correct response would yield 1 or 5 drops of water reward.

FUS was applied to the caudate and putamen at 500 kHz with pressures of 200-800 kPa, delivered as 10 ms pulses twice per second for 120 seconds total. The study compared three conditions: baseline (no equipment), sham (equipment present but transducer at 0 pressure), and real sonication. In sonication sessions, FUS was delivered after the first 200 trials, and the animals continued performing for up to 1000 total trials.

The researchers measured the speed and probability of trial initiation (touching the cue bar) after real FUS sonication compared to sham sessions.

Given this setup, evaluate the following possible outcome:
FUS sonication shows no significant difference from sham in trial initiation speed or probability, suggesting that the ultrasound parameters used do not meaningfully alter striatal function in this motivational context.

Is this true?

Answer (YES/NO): NO